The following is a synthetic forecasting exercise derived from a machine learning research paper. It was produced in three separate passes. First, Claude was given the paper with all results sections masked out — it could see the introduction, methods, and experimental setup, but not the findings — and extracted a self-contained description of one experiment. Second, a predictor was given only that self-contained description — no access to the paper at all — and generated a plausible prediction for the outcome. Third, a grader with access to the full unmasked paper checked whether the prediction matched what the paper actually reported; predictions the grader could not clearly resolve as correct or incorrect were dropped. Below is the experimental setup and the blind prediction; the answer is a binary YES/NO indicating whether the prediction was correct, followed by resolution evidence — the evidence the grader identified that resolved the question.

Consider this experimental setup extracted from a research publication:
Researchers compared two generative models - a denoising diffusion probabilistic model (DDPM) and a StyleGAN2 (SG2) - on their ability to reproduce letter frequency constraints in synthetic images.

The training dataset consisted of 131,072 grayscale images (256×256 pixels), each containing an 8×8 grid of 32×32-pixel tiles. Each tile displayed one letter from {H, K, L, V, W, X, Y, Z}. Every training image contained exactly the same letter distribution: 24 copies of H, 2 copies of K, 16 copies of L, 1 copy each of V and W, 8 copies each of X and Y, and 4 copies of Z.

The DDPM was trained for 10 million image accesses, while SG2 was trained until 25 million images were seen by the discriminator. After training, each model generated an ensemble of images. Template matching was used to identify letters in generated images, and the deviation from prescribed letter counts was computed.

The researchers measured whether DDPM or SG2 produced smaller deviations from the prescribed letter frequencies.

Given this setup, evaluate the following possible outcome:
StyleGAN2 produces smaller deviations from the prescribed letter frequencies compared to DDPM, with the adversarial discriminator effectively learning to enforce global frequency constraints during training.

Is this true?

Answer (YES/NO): NO